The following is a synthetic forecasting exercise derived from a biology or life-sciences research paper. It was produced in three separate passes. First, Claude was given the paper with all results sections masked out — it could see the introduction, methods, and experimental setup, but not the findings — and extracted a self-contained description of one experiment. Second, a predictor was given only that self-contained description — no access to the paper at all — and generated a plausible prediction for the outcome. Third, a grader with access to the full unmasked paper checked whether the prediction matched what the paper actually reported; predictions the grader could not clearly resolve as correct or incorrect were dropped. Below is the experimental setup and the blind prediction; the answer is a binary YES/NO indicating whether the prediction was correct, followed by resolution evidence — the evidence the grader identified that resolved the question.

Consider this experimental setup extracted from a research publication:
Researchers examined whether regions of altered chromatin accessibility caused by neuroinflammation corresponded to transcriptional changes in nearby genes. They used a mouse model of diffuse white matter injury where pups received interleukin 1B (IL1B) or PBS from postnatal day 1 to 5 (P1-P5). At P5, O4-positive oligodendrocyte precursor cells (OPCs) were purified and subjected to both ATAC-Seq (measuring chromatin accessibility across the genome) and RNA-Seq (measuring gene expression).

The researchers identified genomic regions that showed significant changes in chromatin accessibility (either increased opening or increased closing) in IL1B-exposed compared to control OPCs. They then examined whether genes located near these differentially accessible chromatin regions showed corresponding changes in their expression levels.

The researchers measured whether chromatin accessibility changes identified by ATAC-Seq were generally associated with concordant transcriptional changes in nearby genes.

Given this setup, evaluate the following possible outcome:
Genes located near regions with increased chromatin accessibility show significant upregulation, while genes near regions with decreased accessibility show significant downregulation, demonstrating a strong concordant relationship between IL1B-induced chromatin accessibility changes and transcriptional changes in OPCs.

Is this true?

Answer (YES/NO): NO